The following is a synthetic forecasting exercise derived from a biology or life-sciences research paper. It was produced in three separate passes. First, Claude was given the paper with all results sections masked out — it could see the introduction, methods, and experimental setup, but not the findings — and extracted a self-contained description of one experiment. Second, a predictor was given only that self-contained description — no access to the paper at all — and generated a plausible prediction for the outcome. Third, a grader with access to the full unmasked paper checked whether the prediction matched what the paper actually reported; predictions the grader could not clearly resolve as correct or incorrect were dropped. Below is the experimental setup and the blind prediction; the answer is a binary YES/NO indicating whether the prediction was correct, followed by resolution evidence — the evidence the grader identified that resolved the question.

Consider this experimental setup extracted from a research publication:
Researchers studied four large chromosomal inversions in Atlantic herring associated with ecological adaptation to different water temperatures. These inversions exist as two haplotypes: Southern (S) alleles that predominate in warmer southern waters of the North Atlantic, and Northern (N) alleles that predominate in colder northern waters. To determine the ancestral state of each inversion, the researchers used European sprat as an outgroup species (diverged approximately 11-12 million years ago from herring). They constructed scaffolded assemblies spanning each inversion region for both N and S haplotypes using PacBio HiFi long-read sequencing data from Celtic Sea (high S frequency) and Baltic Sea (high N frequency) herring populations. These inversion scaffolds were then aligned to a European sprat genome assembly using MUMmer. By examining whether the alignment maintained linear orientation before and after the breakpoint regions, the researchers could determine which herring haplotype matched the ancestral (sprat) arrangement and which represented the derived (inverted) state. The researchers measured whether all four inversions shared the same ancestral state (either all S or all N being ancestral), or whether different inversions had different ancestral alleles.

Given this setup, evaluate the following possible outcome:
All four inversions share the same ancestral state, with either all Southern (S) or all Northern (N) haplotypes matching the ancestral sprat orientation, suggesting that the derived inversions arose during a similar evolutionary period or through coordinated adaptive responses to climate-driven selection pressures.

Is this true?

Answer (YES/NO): NO